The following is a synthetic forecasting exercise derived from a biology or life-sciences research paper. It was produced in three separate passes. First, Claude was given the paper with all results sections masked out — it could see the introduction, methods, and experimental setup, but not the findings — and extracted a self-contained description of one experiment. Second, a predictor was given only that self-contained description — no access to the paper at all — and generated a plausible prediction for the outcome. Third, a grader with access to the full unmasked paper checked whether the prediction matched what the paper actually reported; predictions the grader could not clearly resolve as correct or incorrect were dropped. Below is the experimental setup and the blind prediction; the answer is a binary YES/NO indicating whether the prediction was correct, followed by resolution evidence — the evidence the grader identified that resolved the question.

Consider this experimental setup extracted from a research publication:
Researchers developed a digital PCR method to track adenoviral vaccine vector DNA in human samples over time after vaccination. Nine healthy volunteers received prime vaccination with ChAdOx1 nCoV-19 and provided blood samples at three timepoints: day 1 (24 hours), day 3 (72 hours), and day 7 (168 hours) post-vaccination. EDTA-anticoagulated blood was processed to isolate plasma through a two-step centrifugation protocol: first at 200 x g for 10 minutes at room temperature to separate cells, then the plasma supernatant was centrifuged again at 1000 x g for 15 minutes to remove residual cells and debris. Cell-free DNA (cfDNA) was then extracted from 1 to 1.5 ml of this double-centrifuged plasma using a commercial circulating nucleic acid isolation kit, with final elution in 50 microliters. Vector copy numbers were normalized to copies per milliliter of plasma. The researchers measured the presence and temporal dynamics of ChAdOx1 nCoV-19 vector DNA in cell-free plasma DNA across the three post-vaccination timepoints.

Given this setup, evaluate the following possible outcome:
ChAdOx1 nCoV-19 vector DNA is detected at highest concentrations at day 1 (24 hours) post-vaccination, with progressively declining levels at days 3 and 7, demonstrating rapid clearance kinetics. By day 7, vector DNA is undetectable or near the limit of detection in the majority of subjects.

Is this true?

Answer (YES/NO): NO